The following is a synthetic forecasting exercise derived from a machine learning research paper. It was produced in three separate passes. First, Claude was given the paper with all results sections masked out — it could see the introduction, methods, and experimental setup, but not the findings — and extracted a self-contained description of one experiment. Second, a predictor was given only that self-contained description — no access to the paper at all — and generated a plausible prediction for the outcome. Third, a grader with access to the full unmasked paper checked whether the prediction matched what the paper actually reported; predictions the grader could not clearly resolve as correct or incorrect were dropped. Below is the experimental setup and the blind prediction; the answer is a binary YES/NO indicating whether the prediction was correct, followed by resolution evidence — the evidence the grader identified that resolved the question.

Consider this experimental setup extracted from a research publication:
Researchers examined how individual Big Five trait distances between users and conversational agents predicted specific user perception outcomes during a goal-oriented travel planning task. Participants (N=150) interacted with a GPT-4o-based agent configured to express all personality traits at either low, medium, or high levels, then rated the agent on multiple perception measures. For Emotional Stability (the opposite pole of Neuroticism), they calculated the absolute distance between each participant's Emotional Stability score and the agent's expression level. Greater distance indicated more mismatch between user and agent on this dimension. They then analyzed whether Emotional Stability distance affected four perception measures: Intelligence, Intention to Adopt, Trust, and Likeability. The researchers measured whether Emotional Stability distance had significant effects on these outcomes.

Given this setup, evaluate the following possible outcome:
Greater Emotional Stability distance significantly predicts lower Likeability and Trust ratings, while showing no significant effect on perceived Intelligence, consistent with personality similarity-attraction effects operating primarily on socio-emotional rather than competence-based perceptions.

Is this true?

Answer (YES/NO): NO